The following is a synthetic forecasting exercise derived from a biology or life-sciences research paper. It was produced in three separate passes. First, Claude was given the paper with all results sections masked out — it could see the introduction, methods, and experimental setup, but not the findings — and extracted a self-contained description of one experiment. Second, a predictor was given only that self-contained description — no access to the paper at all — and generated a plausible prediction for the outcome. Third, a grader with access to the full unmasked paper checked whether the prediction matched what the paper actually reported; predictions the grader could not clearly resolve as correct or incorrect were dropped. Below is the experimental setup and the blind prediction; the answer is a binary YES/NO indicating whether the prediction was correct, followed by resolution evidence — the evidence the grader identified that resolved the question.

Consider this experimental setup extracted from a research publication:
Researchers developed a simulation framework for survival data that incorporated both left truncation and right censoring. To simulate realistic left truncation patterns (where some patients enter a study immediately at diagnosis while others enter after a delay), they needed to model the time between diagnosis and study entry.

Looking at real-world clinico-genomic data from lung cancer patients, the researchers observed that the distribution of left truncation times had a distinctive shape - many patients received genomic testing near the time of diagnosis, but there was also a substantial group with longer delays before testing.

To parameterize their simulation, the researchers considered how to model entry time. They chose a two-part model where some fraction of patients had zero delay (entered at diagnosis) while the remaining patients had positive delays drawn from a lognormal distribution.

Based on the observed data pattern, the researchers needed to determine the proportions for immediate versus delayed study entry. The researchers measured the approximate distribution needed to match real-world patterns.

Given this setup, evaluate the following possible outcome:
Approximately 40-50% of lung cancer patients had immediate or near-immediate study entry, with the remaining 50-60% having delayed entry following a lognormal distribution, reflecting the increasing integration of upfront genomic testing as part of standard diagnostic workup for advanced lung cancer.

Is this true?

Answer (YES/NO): NO